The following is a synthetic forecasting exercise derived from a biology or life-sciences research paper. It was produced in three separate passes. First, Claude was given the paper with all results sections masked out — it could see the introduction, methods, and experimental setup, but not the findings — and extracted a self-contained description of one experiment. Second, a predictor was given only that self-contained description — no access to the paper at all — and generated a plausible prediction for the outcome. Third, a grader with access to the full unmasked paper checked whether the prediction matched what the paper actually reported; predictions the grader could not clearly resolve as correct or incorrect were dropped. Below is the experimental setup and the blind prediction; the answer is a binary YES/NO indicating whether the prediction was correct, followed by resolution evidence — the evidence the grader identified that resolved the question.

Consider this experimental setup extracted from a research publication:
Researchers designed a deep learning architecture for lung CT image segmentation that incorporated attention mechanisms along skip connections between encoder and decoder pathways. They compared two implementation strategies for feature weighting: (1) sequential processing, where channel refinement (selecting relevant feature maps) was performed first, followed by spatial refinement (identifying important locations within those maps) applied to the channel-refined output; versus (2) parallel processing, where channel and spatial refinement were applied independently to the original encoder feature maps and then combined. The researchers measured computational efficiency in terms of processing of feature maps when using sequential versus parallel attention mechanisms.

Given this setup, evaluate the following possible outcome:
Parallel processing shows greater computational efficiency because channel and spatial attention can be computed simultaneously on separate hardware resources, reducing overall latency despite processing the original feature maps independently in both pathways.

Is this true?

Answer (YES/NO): NO